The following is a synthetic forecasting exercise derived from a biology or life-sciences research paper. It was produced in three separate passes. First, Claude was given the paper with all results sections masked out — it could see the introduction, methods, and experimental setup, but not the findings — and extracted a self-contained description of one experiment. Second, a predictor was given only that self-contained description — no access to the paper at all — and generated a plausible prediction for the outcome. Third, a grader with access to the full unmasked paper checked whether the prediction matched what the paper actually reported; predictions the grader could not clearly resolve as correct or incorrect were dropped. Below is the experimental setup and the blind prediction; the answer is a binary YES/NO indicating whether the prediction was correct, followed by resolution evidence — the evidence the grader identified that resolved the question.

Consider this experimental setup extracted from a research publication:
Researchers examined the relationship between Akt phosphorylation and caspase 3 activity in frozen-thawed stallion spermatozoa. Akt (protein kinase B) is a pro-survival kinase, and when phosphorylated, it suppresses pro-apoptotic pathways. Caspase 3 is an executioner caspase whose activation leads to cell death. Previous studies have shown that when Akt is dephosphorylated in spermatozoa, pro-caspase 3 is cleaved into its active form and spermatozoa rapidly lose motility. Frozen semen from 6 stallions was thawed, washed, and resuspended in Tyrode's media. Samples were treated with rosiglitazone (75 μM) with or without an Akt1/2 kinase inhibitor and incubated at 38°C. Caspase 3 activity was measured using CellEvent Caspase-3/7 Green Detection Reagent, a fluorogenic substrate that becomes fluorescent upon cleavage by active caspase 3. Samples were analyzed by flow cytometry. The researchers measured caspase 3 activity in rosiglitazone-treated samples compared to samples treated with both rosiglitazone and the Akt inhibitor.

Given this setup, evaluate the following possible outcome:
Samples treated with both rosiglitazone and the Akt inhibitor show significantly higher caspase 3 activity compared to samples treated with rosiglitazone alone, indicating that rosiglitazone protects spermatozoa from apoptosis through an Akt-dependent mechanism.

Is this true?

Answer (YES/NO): YES